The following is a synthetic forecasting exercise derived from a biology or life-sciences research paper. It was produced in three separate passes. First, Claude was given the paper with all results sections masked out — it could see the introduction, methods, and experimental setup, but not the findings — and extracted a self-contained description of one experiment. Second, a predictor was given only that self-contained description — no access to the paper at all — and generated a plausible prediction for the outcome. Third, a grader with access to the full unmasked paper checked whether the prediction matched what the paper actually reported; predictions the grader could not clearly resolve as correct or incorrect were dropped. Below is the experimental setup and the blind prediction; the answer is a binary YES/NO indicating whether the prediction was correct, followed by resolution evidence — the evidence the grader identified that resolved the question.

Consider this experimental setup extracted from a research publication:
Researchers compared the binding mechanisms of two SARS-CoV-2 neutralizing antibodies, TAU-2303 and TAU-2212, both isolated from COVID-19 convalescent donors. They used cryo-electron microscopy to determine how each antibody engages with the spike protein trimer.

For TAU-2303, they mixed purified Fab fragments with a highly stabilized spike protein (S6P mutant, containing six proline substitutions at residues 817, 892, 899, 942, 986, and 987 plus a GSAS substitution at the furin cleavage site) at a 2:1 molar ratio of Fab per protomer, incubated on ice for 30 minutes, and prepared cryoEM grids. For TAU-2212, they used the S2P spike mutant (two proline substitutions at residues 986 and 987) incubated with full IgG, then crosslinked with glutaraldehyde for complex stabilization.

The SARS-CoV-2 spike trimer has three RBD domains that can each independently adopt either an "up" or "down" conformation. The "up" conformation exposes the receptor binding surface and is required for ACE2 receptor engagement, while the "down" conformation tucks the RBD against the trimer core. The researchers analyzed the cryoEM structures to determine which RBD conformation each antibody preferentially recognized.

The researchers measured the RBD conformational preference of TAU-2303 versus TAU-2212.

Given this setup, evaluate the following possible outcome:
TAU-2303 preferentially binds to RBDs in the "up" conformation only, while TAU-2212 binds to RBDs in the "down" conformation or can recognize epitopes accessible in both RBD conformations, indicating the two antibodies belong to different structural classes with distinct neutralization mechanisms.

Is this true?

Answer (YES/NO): YES